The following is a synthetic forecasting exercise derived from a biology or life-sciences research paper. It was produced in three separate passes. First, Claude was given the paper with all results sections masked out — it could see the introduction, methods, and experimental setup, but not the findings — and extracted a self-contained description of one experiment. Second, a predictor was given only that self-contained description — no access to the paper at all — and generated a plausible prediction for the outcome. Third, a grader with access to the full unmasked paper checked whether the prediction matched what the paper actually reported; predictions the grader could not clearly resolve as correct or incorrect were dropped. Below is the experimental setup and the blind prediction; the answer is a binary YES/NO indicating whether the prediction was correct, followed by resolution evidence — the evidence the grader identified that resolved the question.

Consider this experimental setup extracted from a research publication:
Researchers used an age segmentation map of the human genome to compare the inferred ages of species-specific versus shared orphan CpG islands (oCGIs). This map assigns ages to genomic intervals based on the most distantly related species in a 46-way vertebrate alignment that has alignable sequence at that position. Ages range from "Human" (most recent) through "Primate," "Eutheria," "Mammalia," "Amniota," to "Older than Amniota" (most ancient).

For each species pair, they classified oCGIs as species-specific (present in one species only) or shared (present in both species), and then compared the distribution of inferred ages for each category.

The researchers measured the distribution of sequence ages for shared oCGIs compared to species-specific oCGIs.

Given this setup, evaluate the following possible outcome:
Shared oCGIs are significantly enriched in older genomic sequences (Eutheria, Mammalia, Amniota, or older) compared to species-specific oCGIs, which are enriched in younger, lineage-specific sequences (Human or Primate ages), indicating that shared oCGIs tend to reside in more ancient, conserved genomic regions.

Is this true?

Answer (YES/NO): YES